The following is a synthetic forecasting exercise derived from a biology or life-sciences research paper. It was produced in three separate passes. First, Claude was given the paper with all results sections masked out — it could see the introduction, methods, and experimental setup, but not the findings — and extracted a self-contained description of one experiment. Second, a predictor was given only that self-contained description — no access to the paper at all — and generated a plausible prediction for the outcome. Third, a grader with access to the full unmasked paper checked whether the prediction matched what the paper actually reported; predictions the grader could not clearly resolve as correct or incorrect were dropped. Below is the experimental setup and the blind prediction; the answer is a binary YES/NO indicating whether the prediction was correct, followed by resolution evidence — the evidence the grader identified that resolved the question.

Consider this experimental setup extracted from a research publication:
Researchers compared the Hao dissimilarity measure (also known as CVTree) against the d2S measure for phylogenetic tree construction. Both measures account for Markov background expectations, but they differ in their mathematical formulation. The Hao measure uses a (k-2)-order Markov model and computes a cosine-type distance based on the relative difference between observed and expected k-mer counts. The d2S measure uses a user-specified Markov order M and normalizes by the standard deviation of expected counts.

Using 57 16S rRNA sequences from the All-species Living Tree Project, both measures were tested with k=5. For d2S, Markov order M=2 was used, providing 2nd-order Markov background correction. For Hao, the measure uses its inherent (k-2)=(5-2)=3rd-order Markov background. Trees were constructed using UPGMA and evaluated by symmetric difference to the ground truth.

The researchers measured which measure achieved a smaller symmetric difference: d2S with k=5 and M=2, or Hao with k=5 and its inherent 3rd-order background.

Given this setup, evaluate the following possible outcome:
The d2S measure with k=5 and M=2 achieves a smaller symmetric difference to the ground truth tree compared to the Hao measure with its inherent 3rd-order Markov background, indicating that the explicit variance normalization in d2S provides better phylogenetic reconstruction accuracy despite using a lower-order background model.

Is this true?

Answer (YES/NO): YES